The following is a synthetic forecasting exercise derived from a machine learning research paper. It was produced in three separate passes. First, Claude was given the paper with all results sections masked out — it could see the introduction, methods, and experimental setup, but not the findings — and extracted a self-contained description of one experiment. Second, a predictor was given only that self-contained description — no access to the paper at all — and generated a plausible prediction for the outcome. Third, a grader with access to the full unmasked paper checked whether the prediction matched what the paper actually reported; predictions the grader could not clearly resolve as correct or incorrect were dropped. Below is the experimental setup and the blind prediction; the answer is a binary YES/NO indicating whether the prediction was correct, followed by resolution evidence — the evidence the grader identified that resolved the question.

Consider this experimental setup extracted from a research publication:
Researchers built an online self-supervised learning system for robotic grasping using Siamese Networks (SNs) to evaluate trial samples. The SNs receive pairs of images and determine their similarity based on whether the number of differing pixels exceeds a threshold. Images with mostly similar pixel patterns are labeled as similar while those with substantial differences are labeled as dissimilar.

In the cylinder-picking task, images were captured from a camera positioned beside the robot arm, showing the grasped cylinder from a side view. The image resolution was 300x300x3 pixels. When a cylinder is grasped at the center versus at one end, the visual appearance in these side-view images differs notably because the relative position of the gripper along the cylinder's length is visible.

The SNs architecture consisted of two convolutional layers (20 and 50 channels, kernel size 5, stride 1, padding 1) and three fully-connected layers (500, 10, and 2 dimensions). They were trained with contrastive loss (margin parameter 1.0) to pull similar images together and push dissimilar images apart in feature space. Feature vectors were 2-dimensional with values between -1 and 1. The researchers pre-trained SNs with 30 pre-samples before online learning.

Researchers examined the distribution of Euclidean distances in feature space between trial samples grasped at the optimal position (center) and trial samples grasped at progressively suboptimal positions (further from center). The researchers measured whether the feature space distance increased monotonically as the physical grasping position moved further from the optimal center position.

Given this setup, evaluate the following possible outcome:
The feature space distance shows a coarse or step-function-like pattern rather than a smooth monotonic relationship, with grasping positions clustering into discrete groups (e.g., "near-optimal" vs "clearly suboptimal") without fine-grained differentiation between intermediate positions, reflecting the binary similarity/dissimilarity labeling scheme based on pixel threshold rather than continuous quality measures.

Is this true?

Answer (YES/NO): NO